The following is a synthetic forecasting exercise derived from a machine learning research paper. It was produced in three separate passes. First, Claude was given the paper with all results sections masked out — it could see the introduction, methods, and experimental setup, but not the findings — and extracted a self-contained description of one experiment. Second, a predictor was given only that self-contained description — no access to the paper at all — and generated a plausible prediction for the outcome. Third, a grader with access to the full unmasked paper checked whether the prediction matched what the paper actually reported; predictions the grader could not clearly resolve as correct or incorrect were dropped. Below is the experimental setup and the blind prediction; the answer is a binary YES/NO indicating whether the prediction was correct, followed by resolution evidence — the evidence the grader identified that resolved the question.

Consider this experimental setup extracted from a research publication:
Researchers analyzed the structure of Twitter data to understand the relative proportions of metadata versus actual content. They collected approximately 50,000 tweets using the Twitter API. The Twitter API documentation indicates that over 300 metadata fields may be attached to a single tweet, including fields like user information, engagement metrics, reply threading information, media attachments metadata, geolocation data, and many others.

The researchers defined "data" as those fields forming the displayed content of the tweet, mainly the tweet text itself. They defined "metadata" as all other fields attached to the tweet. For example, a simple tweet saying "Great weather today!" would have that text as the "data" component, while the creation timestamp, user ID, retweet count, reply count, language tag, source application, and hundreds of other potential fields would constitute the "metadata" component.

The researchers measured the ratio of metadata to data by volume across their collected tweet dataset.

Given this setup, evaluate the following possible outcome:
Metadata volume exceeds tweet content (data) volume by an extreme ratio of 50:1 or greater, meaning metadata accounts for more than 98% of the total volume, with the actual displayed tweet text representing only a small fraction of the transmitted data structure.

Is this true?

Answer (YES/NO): NO